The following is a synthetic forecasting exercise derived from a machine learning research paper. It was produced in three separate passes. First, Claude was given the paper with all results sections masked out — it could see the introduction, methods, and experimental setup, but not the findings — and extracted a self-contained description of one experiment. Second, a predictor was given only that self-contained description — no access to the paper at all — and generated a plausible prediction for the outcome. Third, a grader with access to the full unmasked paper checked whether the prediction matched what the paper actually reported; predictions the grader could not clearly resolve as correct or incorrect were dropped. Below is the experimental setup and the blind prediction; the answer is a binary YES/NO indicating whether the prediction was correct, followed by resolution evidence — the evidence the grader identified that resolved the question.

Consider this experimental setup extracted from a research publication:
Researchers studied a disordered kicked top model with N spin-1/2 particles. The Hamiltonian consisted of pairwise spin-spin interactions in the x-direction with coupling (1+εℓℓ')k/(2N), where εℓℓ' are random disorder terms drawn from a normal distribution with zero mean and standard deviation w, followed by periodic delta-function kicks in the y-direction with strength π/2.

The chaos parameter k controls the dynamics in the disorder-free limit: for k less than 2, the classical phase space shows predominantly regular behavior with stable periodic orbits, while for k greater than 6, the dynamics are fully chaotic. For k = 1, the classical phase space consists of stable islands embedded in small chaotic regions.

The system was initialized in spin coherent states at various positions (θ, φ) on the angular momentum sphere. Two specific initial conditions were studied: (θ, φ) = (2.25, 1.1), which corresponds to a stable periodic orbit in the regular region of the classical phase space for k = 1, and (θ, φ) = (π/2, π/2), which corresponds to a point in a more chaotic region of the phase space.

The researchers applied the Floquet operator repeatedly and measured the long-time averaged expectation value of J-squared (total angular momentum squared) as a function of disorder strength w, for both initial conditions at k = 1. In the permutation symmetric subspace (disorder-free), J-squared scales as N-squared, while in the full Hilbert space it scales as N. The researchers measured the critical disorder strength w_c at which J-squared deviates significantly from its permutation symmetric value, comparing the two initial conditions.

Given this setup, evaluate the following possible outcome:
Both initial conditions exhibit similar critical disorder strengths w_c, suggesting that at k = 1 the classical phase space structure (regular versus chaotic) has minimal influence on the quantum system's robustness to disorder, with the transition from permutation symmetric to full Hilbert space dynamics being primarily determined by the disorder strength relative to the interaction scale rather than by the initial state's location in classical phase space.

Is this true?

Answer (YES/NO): NO